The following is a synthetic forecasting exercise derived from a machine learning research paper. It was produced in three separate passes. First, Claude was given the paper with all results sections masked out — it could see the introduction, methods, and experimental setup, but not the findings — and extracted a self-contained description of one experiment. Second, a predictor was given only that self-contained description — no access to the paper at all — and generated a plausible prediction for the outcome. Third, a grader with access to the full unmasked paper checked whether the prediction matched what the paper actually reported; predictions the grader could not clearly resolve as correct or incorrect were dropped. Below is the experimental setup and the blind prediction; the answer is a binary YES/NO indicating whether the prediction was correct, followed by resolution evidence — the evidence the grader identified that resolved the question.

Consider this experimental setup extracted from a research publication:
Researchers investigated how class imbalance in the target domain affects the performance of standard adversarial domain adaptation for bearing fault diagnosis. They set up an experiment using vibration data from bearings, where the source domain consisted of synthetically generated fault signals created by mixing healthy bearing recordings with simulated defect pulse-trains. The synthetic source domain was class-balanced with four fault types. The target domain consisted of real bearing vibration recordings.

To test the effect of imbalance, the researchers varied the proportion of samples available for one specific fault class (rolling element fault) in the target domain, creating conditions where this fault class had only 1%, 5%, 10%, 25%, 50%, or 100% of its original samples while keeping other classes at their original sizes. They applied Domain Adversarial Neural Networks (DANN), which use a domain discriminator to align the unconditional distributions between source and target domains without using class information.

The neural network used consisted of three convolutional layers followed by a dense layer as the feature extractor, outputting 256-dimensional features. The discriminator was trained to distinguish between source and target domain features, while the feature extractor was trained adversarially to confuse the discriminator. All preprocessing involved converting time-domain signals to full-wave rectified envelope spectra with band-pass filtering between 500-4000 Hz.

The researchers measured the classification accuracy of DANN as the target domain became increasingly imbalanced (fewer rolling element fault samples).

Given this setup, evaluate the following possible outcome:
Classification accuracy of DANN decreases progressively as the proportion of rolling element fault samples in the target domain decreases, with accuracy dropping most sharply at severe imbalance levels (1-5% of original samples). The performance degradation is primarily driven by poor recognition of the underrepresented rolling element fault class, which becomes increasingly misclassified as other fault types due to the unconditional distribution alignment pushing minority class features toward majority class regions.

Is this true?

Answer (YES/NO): YES